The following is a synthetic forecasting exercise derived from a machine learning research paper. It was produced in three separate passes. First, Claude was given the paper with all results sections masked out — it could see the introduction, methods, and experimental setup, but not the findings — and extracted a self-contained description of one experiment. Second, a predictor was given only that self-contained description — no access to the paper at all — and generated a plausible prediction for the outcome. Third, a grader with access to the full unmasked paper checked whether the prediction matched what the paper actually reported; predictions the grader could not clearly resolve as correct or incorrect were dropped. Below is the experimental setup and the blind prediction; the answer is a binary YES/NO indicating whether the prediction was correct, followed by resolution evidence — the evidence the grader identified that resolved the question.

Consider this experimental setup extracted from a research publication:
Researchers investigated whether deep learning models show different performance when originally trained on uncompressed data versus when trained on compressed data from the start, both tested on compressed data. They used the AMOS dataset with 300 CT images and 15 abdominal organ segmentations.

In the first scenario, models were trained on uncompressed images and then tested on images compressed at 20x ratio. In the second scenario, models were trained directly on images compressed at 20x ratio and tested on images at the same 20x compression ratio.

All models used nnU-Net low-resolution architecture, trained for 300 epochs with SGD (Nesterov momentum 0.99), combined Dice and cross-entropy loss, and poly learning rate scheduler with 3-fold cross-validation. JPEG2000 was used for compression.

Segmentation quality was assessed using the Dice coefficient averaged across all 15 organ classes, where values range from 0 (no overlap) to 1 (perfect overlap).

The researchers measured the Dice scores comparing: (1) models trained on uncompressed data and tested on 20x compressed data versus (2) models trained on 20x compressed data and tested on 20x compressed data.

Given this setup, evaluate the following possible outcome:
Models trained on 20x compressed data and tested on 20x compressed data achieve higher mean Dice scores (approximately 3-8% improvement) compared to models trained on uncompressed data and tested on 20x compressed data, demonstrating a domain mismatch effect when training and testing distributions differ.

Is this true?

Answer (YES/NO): NO